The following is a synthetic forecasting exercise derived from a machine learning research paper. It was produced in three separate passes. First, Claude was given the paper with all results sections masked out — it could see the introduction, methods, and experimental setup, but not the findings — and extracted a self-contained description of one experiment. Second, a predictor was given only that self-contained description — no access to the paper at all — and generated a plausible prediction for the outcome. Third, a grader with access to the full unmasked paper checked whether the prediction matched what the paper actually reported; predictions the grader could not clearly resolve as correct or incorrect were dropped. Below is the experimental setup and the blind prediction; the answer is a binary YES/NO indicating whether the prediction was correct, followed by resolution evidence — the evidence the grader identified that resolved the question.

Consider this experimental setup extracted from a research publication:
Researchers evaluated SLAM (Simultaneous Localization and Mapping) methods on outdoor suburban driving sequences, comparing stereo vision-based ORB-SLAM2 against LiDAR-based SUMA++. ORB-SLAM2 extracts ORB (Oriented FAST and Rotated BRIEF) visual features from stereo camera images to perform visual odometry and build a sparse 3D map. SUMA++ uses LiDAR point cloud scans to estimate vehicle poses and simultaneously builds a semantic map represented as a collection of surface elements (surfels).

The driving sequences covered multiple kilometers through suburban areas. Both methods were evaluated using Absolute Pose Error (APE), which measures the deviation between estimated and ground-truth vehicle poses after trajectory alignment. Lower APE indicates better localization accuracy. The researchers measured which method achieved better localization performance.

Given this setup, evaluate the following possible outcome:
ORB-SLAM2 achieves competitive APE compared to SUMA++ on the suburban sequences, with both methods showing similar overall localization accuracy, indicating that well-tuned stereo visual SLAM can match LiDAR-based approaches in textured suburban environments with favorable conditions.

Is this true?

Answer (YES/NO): NO